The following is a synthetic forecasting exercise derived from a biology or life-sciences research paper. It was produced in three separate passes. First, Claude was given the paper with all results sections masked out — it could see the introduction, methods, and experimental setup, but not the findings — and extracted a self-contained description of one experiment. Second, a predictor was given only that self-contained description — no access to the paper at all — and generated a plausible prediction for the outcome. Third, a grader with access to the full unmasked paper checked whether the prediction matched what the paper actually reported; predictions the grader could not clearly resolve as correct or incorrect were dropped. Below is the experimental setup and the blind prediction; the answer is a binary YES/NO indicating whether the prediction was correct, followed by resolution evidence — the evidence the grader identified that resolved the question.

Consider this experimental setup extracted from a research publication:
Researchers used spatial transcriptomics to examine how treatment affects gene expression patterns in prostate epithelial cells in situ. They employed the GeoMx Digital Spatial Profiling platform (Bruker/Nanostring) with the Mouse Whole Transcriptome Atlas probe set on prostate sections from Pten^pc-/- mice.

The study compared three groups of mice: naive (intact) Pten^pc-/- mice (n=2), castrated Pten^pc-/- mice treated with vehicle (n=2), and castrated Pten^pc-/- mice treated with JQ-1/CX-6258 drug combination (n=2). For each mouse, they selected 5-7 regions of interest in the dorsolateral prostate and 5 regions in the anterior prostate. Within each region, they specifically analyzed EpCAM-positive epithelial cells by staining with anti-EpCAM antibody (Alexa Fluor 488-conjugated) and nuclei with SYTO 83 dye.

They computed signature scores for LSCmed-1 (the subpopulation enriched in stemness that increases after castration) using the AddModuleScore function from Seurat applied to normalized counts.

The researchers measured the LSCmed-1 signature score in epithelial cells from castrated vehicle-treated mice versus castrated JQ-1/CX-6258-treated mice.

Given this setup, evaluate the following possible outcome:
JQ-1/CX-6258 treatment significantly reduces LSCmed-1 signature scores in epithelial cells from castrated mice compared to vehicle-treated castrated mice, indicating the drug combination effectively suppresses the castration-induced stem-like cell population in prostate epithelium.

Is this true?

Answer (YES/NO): YES